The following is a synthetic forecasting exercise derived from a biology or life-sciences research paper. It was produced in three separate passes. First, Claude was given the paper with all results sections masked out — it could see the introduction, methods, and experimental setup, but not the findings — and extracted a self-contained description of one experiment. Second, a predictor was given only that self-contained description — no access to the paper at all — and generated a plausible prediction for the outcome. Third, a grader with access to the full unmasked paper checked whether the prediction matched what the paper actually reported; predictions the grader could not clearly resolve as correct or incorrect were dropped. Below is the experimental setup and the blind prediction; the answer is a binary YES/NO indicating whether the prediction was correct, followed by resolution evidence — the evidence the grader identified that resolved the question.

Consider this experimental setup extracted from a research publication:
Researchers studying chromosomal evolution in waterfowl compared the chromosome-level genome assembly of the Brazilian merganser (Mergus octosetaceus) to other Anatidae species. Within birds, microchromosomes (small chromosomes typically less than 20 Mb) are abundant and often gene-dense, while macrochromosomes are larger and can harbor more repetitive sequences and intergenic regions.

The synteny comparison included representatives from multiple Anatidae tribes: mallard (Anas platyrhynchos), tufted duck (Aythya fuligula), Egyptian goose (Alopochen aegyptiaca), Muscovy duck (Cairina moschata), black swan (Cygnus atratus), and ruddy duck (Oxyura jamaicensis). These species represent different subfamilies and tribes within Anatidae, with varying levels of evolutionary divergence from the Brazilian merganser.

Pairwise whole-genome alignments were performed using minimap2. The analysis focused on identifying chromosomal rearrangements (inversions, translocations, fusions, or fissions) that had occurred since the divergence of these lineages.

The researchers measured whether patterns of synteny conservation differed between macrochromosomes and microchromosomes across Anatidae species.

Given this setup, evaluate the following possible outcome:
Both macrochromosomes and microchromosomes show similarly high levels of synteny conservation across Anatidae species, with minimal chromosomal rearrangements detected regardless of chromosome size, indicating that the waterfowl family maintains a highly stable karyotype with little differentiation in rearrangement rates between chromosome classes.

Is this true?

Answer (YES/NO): NO